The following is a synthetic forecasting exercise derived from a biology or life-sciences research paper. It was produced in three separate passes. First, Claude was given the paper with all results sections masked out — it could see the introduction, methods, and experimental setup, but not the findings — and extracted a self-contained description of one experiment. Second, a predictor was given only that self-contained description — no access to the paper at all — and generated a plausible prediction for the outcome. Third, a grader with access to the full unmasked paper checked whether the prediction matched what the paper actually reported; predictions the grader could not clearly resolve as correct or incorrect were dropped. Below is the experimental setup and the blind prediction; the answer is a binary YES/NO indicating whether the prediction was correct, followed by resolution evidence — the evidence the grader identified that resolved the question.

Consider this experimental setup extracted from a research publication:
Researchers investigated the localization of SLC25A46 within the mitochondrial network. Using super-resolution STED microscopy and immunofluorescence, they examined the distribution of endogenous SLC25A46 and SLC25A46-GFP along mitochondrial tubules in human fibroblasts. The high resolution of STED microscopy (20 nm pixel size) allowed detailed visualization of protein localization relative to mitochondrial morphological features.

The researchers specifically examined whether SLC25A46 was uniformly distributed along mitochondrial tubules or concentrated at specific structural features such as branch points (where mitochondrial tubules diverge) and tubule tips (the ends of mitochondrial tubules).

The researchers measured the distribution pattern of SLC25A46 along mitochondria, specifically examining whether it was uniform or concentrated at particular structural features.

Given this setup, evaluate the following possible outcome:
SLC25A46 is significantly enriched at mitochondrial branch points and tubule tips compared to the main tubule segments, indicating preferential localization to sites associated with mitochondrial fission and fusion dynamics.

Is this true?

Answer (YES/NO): YES